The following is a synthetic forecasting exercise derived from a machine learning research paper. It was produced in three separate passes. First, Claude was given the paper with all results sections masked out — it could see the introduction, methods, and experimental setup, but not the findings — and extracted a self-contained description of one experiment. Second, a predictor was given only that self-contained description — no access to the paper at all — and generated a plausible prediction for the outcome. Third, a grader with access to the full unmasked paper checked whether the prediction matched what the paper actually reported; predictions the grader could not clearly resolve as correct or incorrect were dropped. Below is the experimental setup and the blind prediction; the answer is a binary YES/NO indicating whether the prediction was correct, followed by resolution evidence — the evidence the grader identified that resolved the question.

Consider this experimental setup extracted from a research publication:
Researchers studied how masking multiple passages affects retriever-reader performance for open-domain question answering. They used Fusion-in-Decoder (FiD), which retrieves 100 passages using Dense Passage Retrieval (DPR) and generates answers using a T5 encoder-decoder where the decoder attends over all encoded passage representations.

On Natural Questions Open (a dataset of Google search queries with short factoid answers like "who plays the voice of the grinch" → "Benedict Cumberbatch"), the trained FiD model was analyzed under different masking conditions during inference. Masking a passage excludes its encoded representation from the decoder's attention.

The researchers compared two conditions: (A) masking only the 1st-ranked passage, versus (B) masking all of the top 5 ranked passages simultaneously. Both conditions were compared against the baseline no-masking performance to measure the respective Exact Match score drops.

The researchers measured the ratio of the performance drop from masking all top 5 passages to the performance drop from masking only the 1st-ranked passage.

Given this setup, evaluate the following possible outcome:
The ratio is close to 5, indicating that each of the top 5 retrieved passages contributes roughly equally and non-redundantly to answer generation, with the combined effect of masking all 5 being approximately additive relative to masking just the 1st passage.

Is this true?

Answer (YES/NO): NO